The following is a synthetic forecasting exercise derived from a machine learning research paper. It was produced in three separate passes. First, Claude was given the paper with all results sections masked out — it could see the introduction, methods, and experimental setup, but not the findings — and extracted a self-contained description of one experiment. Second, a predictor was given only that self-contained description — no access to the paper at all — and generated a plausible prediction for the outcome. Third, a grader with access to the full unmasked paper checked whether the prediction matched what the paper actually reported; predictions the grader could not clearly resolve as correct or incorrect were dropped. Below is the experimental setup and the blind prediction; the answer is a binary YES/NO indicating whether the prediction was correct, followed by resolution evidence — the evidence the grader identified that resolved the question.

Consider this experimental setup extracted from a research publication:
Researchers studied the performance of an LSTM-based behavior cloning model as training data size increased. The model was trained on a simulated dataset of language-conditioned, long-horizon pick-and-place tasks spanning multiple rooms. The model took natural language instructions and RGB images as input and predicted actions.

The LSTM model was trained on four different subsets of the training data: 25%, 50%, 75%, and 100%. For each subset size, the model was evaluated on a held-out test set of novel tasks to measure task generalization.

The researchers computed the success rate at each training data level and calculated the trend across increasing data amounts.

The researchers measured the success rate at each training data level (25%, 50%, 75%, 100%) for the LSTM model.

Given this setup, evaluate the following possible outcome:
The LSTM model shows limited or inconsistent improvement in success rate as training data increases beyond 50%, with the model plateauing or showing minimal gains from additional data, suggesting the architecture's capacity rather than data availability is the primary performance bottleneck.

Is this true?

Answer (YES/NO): NO